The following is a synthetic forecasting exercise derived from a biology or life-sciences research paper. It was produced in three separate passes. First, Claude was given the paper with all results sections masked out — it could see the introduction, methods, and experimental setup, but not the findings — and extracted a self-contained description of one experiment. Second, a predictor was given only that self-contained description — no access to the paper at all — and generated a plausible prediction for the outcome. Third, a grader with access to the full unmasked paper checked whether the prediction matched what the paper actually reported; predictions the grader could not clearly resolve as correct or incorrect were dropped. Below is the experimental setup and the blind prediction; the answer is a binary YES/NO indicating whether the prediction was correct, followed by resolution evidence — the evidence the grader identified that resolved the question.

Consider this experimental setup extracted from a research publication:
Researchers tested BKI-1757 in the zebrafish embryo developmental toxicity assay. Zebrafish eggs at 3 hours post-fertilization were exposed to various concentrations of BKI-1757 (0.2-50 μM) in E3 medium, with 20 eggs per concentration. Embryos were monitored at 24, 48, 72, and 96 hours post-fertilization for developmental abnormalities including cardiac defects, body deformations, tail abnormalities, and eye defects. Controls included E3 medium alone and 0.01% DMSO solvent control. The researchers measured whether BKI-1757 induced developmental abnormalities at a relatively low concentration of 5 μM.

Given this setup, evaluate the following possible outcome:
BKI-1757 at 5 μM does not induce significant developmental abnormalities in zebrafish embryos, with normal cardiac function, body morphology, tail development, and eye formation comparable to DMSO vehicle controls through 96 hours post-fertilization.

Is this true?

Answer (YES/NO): NO